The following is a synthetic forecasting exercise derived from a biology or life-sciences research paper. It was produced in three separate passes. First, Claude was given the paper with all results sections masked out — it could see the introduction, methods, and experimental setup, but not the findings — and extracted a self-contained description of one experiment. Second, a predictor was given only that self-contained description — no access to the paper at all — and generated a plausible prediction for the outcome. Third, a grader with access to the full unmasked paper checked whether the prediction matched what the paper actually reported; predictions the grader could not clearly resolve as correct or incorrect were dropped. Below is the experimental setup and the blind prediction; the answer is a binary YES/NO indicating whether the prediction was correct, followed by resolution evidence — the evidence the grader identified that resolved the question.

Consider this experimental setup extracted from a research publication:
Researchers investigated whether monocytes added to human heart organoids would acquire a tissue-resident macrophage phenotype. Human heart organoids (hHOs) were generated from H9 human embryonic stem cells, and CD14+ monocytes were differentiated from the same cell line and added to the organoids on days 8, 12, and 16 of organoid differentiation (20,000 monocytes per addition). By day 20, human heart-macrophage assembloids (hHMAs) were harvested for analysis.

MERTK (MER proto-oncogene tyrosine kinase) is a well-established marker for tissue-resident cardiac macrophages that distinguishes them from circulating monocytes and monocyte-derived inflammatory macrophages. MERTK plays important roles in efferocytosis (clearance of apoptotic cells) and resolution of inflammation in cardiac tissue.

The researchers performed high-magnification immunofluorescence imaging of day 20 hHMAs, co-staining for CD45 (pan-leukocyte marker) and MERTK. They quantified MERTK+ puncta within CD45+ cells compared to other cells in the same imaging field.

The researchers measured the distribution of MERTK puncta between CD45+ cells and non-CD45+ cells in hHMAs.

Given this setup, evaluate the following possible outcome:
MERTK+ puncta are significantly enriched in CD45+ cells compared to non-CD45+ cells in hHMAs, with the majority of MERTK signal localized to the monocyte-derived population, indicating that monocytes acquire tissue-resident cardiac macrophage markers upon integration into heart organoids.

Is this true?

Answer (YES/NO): NO